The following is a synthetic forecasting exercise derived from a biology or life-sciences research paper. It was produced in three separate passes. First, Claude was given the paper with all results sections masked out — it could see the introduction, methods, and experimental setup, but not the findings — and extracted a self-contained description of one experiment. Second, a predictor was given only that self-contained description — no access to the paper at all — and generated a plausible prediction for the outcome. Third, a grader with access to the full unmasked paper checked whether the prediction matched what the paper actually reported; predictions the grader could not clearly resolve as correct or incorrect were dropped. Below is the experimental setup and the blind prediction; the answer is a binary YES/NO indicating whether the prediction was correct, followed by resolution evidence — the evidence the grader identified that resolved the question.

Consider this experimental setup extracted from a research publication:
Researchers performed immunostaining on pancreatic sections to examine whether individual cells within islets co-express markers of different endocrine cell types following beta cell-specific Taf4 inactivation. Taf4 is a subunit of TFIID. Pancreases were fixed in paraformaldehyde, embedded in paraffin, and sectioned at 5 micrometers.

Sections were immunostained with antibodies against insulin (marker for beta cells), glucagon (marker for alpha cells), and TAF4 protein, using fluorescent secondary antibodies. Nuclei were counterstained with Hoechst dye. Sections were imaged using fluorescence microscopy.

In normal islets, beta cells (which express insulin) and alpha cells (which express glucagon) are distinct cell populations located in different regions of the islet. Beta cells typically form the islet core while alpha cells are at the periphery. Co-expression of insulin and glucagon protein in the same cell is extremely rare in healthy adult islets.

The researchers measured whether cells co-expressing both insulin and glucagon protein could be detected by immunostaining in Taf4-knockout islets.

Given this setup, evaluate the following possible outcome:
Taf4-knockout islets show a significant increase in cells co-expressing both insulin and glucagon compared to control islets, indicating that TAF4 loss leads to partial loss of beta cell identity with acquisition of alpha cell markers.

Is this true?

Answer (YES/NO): NO